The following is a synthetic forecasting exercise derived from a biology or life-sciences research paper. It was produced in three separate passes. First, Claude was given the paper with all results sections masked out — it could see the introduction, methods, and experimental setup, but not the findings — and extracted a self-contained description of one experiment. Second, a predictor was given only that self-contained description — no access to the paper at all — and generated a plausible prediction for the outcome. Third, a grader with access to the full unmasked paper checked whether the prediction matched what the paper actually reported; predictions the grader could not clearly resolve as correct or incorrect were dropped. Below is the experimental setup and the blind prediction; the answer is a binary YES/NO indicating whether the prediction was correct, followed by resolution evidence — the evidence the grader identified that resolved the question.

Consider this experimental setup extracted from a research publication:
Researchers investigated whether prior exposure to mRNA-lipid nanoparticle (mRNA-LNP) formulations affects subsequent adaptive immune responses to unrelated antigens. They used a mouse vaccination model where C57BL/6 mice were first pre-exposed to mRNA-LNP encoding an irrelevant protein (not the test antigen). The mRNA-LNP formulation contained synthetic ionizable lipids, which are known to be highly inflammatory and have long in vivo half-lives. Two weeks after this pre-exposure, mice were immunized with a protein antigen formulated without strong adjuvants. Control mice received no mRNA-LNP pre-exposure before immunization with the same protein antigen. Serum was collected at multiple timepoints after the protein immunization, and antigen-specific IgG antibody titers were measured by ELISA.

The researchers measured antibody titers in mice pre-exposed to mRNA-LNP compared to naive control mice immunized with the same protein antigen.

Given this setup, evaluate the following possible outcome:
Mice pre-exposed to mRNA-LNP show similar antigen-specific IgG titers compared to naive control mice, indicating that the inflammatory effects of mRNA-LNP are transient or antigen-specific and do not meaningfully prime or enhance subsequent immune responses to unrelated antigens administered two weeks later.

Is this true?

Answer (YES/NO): NO